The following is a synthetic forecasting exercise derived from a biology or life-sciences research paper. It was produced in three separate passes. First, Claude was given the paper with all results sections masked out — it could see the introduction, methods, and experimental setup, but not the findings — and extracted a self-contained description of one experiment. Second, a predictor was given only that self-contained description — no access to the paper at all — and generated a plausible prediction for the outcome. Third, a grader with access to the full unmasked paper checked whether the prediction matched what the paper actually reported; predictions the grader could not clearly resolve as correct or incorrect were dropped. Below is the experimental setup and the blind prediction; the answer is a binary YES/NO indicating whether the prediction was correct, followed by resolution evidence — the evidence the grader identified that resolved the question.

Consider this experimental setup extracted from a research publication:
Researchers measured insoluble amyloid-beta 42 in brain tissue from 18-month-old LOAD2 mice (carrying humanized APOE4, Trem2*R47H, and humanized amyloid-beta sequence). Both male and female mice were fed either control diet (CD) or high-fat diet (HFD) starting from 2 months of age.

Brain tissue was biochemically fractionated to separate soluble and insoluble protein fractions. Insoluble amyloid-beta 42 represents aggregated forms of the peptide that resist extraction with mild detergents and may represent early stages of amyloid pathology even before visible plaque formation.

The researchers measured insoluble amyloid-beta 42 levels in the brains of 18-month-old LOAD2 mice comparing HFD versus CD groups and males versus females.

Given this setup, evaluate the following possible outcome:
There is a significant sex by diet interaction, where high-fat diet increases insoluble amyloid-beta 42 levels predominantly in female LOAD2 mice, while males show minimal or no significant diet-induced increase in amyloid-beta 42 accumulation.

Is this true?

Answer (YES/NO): YES